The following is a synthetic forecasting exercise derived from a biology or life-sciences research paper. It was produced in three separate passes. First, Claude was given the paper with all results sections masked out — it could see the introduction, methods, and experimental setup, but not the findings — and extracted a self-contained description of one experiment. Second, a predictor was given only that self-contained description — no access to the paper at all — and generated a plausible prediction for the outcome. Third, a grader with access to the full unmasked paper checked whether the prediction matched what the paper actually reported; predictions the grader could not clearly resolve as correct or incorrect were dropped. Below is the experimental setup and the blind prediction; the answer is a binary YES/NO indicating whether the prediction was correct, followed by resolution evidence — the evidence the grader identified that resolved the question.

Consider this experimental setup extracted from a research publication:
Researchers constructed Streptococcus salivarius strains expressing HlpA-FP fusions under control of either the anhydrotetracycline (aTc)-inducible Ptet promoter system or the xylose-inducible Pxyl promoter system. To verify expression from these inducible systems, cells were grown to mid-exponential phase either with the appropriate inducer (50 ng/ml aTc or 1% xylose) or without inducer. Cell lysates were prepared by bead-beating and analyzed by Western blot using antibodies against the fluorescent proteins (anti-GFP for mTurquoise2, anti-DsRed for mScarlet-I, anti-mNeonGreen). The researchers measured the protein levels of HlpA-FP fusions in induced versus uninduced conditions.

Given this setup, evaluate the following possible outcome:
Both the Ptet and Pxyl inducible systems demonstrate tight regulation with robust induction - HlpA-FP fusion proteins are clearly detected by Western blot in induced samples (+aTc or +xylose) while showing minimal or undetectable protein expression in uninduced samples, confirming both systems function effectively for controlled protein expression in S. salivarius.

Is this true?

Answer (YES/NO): YES